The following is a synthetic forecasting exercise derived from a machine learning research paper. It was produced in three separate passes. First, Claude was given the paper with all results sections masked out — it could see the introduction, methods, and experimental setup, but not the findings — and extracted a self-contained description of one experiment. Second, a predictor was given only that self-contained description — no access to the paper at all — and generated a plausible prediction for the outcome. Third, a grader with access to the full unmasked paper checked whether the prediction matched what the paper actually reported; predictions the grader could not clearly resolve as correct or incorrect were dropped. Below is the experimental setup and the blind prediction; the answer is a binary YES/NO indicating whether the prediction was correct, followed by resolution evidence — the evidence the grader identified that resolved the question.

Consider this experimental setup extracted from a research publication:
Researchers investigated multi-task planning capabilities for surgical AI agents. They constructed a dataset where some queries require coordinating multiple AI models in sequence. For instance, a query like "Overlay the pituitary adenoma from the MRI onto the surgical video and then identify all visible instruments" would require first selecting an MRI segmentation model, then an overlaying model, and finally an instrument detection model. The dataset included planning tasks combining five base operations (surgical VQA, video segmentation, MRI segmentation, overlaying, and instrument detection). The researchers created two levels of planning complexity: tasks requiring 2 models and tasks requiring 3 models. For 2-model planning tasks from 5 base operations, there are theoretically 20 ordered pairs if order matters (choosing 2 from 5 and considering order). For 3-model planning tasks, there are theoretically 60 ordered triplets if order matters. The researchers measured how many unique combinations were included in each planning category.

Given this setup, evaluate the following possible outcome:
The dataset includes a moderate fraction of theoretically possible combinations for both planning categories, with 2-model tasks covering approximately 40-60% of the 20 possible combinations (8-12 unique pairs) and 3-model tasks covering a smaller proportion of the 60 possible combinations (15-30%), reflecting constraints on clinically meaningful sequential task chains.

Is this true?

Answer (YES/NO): NO